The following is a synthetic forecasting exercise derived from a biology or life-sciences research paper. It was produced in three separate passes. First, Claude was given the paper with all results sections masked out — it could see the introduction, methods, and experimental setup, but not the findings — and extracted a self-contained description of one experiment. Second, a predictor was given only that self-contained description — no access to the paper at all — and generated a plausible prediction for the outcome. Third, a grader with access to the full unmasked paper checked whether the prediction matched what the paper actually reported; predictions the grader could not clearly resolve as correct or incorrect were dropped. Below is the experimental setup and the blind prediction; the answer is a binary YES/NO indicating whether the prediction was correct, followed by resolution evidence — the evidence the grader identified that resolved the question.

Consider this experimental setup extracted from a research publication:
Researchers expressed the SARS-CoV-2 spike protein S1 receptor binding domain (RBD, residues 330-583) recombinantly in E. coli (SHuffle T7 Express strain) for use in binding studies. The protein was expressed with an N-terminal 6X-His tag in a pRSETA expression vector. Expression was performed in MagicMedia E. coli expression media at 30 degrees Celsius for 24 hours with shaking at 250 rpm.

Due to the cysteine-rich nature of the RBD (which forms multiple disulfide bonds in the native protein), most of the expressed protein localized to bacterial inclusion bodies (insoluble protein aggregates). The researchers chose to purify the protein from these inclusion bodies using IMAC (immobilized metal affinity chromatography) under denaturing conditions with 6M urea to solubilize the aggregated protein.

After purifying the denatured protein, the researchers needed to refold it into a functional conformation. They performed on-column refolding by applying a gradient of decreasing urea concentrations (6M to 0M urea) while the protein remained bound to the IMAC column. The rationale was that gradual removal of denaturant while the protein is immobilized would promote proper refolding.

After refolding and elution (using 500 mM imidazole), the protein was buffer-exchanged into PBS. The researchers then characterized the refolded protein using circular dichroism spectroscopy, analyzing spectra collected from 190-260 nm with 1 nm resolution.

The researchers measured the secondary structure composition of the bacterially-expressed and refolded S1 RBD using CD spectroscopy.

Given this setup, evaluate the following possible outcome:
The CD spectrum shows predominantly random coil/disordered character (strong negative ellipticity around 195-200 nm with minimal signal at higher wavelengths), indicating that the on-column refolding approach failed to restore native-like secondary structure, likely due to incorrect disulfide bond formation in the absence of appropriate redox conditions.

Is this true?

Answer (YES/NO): NO